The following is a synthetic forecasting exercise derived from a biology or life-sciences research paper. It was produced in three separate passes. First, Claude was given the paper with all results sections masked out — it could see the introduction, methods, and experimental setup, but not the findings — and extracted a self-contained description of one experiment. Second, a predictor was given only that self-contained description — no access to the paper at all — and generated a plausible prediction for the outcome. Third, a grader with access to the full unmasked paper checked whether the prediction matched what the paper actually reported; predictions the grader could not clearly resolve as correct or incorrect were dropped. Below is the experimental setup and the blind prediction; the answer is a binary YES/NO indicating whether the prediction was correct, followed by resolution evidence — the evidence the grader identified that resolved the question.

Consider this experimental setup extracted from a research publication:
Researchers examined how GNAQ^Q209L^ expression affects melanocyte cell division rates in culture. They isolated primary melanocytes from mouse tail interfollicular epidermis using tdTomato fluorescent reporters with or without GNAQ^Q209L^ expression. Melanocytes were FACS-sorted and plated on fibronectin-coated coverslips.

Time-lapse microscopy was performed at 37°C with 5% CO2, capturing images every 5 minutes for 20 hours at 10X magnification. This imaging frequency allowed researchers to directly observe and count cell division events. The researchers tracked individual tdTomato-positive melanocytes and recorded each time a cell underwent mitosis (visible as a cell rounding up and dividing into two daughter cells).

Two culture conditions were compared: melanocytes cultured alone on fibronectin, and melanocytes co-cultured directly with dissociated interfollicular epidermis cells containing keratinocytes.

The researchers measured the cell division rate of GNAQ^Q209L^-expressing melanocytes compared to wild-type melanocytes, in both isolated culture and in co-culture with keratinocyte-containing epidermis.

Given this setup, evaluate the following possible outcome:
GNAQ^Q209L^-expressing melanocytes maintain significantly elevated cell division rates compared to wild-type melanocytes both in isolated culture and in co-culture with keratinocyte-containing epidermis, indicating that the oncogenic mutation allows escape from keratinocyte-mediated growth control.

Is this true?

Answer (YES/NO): NO